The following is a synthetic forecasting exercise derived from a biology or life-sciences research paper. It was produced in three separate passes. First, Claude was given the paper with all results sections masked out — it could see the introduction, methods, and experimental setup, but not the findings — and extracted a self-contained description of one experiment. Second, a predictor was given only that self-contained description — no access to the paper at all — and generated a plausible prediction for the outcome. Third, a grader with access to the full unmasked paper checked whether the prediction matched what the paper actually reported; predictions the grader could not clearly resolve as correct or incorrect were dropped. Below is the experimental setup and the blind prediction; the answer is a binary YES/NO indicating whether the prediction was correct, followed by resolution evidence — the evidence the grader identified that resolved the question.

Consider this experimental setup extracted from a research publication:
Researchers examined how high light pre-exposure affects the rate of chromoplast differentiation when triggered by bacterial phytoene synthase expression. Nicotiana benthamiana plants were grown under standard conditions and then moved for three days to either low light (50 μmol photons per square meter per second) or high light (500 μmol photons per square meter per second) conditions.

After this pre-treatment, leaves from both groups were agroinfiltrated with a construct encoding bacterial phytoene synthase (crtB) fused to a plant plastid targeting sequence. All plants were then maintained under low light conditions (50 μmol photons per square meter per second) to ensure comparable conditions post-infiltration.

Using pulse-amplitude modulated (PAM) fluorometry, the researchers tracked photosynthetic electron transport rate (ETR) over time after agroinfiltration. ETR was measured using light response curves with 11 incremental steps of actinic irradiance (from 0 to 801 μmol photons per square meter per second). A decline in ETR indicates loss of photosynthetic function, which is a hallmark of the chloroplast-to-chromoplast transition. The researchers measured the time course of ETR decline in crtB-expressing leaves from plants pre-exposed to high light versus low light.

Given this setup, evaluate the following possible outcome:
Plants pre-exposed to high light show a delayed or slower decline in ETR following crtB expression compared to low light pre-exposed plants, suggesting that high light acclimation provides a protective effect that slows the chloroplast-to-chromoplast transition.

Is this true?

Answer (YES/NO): NO